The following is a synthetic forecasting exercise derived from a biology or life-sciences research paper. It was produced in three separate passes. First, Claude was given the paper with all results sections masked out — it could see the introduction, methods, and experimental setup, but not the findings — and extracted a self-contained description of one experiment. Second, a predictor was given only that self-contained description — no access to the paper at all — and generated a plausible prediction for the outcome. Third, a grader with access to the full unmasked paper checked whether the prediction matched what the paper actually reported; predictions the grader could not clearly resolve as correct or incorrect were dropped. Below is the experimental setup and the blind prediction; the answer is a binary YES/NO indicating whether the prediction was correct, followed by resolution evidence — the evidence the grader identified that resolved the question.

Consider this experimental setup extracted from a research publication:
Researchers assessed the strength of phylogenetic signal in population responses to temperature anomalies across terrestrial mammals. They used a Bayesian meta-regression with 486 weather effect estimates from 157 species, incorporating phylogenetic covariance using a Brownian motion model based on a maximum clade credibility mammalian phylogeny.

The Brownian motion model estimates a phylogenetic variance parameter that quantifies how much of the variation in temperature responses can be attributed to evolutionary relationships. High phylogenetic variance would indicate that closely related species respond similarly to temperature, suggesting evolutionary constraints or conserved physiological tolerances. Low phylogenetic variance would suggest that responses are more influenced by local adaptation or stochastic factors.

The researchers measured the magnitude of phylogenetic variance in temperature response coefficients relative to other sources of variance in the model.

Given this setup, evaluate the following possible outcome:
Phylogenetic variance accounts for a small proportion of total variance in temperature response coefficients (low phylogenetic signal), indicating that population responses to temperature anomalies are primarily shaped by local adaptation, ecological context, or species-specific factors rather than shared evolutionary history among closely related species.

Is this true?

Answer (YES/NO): YES